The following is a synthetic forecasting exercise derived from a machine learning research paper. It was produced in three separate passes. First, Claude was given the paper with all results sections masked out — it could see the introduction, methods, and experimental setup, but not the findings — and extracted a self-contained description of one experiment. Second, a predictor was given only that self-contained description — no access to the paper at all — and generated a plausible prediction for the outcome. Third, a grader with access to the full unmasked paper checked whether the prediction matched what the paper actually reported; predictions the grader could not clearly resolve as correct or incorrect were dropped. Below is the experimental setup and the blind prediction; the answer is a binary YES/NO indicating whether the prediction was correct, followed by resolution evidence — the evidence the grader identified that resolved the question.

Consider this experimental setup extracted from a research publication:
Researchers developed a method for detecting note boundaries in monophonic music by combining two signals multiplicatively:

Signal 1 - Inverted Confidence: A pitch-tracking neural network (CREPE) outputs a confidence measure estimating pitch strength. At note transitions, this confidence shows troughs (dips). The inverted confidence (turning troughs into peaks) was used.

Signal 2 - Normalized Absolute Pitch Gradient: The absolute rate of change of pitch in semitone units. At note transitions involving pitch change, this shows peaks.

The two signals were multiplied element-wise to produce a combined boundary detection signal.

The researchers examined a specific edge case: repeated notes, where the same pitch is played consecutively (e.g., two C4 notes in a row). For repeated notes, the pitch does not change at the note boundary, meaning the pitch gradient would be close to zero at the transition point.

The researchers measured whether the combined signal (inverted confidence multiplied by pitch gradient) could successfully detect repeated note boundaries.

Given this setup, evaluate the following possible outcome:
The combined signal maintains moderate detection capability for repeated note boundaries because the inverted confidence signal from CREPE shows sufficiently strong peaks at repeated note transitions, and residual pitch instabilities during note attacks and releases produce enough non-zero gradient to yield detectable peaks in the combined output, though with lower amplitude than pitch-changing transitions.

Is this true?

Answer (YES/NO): NO